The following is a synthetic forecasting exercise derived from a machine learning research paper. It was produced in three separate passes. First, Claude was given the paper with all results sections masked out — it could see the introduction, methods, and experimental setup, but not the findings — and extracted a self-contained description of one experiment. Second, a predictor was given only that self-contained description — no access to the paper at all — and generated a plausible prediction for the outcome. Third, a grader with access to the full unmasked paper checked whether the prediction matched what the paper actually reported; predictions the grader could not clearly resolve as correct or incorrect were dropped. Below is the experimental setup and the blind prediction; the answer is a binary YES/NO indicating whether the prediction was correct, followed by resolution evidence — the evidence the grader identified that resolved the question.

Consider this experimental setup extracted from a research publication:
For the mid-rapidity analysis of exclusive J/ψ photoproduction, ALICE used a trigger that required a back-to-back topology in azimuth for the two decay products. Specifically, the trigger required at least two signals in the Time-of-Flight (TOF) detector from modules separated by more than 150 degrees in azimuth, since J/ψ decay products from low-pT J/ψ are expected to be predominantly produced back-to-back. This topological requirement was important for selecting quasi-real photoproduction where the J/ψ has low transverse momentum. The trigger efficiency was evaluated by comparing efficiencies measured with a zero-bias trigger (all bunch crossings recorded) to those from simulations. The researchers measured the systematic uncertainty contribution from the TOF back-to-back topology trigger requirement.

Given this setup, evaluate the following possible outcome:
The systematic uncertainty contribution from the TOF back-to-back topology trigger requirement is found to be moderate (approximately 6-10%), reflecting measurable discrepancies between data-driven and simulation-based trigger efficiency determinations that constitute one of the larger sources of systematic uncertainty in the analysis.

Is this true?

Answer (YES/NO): NO